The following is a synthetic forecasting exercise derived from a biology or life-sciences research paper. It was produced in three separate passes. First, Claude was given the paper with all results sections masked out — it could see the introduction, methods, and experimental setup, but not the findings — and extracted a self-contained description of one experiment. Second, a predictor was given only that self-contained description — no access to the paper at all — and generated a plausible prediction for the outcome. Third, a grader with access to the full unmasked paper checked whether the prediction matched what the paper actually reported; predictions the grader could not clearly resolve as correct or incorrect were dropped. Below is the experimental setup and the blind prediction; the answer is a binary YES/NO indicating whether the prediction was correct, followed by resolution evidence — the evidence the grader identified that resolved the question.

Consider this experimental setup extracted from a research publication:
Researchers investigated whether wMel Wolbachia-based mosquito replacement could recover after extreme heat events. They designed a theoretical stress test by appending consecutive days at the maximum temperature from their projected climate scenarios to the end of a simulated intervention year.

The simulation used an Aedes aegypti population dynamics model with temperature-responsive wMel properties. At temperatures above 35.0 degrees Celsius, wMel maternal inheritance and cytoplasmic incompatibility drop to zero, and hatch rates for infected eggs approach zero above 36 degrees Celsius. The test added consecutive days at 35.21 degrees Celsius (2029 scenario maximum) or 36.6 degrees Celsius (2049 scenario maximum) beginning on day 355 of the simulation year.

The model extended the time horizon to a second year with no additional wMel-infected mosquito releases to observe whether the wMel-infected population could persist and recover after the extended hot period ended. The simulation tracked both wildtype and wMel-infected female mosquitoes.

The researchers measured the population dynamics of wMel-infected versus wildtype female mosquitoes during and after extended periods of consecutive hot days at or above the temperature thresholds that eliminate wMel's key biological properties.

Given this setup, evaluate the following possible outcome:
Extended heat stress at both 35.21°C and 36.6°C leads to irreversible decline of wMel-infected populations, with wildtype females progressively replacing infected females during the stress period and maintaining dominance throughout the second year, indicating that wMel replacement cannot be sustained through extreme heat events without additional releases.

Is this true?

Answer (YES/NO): NO